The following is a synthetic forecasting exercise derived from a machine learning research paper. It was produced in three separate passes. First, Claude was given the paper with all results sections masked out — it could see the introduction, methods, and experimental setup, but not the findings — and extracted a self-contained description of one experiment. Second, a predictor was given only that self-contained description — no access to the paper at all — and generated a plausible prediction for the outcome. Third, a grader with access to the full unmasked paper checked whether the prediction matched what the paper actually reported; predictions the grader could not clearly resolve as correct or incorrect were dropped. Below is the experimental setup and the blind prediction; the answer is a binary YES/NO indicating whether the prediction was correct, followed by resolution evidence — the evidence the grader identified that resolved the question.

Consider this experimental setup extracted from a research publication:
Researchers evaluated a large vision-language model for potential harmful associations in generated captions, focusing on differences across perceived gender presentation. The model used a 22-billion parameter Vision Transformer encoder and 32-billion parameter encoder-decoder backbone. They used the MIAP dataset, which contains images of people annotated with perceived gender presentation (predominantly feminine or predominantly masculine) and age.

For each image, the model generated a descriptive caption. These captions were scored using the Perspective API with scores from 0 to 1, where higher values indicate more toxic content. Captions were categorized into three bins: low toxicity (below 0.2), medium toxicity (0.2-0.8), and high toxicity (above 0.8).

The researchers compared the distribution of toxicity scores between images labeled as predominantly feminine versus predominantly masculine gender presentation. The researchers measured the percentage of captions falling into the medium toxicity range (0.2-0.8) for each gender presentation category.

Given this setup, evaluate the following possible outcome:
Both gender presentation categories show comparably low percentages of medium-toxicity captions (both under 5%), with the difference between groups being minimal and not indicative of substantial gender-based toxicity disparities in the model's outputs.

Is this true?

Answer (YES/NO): NO